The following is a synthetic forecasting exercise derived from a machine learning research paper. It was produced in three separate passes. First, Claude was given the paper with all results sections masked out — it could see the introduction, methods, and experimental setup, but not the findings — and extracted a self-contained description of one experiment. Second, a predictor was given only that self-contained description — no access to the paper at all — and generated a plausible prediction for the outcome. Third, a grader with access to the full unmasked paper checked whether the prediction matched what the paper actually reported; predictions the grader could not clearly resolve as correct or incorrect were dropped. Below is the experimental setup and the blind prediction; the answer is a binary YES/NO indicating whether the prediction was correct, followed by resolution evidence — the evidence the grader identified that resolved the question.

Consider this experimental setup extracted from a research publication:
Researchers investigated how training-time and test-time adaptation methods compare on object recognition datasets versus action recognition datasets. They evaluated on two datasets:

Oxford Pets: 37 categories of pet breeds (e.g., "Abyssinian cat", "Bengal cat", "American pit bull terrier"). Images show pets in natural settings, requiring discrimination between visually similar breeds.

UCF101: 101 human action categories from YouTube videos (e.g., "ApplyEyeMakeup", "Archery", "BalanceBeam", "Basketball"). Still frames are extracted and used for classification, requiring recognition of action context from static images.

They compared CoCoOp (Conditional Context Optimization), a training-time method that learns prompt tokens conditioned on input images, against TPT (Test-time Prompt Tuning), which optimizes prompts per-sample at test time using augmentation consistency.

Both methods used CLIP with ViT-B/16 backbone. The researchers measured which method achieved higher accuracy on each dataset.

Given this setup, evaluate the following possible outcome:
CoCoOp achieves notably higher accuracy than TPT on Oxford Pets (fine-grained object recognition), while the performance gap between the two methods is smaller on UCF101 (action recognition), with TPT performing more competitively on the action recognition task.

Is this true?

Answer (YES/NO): YES